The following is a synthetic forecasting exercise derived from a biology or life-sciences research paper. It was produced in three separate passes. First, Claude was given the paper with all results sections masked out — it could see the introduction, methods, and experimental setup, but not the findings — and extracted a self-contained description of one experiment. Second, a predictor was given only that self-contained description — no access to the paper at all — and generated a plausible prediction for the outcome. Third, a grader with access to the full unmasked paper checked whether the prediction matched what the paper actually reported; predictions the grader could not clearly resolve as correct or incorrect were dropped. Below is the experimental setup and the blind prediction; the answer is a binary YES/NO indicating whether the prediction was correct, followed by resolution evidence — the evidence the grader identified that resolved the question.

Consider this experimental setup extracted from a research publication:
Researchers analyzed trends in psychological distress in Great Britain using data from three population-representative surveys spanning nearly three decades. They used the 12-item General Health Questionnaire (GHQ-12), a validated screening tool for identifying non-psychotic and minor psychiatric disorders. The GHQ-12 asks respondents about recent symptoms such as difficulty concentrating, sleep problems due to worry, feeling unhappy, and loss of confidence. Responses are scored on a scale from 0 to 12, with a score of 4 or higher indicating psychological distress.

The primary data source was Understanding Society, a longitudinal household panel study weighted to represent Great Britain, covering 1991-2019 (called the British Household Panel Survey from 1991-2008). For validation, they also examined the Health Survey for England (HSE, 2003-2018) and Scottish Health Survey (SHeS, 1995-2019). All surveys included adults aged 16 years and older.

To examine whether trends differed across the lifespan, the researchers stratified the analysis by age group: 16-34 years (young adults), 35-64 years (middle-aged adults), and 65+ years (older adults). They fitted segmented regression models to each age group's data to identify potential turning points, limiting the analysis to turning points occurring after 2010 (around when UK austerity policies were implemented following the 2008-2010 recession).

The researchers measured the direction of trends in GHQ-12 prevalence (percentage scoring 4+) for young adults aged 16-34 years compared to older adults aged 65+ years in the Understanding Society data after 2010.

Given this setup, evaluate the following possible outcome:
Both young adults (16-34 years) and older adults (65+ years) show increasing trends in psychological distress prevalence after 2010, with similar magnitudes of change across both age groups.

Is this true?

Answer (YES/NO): NO